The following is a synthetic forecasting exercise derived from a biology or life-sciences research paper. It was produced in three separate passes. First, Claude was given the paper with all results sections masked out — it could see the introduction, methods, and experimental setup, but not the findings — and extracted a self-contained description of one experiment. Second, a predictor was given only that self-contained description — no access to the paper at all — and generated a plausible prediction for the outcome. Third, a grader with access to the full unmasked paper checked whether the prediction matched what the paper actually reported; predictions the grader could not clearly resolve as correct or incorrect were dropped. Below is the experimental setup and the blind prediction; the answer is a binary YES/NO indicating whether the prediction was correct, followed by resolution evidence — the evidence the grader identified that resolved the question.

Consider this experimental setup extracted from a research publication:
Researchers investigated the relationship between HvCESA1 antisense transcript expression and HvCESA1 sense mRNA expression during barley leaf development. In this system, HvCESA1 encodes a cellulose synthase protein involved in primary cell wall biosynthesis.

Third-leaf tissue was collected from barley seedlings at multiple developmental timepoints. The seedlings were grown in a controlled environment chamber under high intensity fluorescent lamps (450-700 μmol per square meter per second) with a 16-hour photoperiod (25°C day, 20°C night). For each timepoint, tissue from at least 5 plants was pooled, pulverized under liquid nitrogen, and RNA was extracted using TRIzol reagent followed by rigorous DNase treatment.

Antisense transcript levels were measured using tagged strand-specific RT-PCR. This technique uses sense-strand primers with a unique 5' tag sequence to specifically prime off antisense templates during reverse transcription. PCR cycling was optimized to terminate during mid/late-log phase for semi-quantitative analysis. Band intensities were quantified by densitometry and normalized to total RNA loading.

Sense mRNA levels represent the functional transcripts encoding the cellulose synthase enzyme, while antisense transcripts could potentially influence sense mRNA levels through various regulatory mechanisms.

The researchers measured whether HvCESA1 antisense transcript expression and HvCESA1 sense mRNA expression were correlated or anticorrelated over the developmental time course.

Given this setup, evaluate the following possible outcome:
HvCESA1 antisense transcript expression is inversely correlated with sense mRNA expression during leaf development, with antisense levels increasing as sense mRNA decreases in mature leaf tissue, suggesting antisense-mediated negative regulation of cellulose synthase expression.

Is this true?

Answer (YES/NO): YES